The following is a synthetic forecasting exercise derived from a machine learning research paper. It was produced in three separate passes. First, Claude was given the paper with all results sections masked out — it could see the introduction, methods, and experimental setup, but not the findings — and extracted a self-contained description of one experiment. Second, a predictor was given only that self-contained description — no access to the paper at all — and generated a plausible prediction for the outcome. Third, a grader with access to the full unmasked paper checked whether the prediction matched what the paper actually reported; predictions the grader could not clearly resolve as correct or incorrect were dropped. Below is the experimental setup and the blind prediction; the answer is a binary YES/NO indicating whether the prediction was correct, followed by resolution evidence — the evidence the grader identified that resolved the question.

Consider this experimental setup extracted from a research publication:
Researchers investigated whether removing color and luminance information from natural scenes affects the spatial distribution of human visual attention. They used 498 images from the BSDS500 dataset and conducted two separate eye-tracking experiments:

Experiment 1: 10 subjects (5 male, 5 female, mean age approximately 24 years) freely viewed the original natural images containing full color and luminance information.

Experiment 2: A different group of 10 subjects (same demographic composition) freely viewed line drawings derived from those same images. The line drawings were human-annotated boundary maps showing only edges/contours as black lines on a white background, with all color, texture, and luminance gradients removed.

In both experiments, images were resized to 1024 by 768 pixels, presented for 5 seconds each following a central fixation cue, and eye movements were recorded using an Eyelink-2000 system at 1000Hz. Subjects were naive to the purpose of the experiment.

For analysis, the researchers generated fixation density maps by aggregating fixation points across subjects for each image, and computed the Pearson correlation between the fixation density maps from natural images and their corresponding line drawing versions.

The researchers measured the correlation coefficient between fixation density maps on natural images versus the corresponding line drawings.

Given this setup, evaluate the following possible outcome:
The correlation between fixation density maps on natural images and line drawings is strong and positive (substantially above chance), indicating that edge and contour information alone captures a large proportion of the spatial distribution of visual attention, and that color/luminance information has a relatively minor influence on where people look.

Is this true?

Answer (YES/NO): YES